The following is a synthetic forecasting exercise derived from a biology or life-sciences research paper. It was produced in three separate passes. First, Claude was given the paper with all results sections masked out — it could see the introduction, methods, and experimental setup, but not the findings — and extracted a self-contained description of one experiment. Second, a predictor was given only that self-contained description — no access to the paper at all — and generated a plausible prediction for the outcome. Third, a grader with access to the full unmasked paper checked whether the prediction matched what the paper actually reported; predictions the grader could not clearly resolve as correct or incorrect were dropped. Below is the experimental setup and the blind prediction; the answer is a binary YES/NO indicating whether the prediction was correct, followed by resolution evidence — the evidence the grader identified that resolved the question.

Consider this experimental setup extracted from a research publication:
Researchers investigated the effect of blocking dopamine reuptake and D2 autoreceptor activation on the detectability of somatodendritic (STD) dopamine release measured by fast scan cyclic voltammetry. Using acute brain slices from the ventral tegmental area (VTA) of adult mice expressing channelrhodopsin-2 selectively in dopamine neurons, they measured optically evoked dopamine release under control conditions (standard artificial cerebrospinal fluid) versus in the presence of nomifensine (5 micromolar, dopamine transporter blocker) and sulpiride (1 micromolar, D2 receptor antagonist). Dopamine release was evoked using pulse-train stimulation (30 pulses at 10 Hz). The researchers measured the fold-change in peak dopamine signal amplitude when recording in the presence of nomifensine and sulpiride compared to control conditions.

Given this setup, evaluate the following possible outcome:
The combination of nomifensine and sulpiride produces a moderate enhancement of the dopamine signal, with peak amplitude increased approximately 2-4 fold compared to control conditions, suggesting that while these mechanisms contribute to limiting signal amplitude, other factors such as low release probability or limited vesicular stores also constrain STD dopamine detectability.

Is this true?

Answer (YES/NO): NO